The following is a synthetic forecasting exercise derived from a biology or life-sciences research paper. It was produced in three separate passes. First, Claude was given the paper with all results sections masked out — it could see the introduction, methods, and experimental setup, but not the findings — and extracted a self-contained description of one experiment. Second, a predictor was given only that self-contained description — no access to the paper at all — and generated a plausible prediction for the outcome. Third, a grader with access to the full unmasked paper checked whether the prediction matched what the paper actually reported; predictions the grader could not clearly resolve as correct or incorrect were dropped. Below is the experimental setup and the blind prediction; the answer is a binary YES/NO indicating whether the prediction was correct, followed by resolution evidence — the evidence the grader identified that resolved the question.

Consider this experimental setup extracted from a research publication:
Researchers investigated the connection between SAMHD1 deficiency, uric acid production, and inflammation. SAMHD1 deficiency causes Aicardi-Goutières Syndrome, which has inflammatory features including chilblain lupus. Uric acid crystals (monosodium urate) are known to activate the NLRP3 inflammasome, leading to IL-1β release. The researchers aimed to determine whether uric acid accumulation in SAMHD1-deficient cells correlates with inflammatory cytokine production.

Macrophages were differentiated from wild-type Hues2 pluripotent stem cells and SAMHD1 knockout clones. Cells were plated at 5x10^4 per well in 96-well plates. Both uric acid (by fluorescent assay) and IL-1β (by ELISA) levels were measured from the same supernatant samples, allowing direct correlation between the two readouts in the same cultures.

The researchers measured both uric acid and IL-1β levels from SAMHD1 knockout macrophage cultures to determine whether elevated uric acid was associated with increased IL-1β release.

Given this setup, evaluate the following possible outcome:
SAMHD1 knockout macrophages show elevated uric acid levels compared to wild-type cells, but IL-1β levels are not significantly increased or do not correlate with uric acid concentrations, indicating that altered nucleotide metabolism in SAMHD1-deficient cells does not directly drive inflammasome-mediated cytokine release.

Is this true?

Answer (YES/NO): NO